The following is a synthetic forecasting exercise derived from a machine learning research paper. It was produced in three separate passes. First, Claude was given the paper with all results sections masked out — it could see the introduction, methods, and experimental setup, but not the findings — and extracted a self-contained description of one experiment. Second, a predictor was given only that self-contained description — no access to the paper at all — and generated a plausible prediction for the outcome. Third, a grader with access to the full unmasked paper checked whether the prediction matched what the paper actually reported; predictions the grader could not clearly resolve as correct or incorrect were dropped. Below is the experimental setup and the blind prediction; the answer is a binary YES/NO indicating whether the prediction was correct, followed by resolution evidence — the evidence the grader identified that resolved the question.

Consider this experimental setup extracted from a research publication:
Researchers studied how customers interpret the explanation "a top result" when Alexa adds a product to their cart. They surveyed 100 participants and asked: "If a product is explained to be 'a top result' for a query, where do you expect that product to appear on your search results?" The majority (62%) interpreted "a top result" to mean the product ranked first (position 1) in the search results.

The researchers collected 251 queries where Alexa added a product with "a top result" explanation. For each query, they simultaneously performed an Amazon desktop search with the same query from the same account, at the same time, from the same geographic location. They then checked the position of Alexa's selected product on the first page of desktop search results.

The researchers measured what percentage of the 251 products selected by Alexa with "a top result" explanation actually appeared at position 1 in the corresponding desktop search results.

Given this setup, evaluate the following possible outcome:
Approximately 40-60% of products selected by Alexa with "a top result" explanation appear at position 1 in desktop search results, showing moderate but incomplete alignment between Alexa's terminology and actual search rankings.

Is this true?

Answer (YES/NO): NO